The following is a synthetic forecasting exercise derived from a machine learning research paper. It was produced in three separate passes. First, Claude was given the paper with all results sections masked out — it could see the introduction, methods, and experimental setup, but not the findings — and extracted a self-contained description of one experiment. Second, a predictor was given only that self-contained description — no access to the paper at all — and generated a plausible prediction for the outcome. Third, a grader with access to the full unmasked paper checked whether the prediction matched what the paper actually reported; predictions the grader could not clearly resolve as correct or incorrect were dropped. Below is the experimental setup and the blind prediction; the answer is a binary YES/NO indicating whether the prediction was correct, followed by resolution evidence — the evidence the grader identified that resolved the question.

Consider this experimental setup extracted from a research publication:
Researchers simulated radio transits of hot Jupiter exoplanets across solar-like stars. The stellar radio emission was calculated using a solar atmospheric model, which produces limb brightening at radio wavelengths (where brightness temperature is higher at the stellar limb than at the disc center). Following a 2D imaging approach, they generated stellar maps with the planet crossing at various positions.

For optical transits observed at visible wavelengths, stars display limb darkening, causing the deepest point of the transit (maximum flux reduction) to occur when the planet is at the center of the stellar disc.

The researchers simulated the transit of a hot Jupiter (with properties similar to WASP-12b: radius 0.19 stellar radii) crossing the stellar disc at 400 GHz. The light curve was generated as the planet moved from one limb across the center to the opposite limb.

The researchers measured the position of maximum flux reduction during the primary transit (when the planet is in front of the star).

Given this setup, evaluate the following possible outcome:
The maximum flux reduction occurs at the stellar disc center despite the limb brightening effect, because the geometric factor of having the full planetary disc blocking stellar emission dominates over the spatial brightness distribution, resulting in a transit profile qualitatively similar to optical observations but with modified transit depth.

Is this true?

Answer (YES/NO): NO